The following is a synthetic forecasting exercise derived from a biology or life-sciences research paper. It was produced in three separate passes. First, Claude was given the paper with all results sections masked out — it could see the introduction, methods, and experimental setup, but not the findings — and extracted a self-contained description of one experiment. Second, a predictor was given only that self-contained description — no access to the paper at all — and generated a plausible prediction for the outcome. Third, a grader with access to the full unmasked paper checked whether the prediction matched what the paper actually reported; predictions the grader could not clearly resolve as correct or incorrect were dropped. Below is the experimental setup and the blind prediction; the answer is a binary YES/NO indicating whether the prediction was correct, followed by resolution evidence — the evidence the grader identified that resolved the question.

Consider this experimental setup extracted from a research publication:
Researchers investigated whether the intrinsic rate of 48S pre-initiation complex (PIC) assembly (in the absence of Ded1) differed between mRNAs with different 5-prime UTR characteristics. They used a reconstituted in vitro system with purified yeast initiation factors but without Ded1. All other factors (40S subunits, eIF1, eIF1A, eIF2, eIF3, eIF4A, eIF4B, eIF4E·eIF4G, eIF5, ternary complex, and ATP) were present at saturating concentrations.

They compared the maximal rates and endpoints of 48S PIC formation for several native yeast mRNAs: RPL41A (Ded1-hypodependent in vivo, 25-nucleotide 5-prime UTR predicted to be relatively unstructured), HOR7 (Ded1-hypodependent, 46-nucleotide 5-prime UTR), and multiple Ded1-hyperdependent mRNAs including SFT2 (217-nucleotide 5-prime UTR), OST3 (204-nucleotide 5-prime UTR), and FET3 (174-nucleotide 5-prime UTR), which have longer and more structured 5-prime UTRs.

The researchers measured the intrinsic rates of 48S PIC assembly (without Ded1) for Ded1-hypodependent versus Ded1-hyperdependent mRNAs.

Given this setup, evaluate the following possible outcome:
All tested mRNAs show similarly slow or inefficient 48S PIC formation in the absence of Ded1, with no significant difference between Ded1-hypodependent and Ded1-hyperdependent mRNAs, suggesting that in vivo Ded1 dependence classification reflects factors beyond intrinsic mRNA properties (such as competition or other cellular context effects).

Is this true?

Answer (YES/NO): NO